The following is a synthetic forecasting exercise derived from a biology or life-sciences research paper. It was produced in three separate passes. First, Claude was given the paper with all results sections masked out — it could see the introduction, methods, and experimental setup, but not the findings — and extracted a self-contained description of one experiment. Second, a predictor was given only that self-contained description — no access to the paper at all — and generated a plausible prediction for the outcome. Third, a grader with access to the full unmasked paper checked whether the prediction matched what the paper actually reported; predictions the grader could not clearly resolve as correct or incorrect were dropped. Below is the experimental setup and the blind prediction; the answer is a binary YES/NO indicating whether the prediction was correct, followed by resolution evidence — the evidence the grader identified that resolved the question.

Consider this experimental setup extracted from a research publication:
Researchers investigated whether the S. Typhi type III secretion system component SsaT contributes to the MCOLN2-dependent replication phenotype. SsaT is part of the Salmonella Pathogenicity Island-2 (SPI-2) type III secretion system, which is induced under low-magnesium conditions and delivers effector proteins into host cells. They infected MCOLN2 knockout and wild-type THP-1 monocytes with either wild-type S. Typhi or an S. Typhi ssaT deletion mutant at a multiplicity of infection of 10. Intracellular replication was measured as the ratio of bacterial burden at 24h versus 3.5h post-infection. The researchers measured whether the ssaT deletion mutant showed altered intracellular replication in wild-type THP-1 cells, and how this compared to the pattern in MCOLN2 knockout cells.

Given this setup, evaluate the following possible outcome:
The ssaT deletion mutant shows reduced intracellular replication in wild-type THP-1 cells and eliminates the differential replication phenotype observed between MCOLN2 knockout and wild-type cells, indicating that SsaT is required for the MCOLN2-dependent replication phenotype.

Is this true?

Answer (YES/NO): NO